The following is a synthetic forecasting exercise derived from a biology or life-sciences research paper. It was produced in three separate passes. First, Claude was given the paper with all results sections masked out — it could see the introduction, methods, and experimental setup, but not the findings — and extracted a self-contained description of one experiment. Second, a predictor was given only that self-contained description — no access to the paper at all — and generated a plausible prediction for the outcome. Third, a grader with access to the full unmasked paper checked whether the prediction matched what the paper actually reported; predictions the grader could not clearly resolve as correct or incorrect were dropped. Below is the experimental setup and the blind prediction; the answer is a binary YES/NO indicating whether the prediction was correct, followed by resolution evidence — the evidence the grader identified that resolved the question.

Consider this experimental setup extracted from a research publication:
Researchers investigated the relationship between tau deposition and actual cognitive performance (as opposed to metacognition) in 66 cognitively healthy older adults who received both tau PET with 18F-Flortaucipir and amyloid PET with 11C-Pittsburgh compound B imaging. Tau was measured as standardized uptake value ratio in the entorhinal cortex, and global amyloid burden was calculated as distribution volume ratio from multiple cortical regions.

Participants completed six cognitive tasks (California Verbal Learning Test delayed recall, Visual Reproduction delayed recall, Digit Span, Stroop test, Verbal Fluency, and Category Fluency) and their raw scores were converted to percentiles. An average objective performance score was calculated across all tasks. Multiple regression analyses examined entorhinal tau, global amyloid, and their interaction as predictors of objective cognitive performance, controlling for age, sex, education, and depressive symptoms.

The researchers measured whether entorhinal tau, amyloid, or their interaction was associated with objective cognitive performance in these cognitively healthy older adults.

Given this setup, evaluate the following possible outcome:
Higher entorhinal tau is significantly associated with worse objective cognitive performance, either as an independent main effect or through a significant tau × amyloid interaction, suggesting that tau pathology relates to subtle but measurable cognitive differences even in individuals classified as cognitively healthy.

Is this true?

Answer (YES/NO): YES